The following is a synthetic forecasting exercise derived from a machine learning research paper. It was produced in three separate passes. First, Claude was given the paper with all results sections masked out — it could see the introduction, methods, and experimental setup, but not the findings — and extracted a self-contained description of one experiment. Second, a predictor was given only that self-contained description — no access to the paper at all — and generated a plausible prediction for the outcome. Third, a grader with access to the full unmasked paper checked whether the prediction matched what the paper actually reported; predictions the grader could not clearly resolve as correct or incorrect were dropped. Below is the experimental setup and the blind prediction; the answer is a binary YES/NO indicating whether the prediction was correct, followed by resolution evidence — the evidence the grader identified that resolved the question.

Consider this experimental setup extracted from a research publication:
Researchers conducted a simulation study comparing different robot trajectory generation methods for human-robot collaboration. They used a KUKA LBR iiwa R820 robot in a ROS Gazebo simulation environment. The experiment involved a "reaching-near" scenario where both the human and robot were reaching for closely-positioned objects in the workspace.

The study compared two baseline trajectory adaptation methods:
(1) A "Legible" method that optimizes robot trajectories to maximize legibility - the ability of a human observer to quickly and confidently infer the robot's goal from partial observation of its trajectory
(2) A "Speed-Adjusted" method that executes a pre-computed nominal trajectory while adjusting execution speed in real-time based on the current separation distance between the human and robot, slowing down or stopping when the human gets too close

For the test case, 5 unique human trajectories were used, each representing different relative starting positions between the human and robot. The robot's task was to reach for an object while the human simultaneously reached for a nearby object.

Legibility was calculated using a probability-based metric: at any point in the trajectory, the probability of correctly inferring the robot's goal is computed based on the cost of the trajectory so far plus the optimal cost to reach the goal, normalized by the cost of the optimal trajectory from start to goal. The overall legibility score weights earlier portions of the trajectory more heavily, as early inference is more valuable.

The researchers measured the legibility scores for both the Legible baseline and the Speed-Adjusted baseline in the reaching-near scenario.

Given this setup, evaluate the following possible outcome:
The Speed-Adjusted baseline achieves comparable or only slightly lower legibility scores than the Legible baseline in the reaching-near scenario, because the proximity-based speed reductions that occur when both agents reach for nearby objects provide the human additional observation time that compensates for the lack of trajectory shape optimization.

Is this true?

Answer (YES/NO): NO